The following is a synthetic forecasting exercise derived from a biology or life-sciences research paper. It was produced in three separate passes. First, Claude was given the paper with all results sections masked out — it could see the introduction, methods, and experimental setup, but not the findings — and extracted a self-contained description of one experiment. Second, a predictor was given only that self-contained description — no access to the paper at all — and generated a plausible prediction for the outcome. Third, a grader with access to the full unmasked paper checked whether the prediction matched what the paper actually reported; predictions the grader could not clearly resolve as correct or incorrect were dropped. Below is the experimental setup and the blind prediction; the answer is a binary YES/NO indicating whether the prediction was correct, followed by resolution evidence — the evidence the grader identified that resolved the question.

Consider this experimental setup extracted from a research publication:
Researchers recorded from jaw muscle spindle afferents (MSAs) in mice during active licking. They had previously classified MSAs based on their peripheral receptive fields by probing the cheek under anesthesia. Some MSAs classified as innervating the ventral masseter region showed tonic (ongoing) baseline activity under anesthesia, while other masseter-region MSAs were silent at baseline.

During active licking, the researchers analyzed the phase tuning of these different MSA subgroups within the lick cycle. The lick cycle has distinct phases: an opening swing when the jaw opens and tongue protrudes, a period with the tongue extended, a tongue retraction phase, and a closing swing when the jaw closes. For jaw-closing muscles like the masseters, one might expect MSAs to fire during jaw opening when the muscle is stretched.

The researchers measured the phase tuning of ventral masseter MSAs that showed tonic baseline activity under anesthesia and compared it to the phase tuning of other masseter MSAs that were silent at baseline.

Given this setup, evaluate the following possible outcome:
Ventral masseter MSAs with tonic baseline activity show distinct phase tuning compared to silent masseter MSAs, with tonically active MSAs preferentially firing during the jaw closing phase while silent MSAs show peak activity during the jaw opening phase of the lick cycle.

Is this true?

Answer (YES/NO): YES